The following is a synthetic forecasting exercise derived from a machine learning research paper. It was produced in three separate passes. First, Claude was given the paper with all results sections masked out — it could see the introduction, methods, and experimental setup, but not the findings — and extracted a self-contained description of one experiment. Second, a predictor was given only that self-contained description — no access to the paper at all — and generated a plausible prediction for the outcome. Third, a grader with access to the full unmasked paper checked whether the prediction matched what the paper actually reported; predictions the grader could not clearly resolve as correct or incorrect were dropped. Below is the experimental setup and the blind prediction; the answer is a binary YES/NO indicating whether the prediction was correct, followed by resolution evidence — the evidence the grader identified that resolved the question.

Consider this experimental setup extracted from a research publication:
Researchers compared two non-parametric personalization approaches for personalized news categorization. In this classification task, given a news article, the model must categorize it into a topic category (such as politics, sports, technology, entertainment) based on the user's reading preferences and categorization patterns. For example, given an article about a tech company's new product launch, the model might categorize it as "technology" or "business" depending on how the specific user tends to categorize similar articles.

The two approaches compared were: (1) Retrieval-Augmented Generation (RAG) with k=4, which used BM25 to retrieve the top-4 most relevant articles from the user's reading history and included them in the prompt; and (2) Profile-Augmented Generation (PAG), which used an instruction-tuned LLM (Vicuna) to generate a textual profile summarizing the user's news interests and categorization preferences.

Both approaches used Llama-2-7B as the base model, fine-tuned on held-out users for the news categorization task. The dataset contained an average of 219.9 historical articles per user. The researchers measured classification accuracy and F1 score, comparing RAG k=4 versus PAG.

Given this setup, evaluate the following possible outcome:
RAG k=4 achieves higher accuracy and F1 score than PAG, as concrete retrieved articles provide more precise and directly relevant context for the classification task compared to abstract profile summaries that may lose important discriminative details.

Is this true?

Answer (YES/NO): YES